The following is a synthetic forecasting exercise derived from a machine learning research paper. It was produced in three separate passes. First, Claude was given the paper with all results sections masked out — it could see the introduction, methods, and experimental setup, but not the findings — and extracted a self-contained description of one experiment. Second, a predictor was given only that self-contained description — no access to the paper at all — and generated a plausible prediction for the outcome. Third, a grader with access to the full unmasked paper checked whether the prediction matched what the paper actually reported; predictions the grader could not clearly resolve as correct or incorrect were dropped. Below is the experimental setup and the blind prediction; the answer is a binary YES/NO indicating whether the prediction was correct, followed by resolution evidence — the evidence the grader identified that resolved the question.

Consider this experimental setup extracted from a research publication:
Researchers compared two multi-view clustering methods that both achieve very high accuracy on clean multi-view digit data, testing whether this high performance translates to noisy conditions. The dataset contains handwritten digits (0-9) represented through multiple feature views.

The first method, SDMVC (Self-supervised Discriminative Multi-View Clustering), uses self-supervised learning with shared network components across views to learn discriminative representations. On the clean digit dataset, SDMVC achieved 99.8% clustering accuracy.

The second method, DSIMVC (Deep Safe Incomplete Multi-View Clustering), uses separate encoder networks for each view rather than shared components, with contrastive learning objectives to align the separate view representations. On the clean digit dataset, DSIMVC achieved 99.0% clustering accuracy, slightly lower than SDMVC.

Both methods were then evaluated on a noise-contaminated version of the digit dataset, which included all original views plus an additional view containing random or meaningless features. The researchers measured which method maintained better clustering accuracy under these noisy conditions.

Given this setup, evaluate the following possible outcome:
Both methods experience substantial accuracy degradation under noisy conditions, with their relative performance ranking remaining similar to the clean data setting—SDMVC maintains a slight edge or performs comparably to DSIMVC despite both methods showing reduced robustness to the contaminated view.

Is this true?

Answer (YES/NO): NO